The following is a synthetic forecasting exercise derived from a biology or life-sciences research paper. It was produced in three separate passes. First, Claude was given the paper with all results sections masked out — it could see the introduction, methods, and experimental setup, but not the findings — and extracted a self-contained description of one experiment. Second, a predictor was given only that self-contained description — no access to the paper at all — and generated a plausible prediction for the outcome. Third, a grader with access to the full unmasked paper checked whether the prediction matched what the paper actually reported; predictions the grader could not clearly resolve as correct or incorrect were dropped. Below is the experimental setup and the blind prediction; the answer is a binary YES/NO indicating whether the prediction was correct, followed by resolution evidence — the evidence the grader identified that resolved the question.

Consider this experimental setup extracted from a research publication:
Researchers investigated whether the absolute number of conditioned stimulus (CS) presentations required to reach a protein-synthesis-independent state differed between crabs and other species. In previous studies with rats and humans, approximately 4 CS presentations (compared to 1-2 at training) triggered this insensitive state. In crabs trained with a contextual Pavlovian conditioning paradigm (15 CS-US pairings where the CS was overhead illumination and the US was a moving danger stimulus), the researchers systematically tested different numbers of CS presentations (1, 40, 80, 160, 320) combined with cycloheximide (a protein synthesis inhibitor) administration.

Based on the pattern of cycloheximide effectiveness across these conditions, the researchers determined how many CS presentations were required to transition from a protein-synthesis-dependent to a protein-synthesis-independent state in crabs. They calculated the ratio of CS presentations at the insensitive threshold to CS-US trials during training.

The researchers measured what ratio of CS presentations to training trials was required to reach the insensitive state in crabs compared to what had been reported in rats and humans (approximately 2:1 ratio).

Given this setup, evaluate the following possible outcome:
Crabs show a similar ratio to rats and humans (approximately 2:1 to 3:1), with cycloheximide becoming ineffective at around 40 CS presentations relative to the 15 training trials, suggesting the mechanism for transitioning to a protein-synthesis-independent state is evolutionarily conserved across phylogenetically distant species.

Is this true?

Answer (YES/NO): NO